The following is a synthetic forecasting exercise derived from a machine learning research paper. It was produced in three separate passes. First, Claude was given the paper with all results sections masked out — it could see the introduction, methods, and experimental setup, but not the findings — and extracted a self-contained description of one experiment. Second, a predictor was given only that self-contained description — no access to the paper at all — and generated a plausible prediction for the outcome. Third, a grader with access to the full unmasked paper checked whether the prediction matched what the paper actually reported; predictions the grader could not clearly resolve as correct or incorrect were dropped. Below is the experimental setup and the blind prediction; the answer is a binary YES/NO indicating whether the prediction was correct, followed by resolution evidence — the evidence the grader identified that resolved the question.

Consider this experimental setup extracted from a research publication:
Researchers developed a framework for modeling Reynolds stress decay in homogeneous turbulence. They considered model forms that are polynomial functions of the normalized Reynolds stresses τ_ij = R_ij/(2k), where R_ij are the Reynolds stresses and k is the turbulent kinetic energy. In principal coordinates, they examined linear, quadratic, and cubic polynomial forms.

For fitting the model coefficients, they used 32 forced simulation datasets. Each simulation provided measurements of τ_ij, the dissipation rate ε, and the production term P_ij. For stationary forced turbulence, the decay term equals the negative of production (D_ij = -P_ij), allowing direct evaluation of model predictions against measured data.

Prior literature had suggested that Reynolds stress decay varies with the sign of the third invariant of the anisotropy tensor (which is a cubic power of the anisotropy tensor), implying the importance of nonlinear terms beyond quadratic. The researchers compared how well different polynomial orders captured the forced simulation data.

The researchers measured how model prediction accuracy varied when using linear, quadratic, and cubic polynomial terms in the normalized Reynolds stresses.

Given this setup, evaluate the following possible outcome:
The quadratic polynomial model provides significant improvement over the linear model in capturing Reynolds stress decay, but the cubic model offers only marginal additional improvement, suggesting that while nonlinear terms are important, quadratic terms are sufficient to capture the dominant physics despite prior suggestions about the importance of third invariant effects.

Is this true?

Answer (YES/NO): NO